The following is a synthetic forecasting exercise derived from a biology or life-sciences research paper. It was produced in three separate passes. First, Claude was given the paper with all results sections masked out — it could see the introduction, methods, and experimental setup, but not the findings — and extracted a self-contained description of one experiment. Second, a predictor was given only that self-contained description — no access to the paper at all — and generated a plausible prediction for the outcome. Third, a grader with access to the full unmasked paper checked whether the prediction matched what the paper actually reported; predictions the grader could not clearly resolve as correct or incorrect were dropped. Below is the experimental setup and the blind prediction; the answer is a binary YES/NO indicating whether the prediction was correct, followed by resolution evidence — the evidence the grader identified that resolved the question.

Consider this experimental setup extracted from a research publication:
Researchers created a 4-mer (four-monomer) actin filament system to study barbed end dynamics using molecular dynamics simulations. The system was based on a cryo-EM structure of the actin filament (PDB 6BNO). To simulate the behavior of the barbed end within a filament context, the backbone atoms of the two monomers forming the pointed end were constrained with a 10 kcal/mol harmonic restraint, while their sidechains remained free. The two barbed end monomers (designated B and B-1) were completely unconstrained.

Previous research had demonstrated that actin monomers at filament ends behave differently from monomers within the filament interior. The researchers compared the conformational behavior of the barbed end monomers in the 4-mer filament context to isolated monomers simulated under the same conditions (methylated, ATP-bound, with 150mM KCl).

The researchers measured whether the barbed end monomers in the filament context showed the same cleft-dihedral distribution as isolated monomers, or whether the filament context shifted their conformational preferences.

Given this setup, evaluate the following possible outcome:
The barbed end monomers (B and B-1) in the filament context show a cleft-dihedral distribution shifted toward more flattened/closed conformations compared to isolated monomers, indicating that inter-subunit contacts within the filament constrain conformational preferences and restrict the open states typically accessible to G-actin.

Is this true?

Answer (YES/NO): YES